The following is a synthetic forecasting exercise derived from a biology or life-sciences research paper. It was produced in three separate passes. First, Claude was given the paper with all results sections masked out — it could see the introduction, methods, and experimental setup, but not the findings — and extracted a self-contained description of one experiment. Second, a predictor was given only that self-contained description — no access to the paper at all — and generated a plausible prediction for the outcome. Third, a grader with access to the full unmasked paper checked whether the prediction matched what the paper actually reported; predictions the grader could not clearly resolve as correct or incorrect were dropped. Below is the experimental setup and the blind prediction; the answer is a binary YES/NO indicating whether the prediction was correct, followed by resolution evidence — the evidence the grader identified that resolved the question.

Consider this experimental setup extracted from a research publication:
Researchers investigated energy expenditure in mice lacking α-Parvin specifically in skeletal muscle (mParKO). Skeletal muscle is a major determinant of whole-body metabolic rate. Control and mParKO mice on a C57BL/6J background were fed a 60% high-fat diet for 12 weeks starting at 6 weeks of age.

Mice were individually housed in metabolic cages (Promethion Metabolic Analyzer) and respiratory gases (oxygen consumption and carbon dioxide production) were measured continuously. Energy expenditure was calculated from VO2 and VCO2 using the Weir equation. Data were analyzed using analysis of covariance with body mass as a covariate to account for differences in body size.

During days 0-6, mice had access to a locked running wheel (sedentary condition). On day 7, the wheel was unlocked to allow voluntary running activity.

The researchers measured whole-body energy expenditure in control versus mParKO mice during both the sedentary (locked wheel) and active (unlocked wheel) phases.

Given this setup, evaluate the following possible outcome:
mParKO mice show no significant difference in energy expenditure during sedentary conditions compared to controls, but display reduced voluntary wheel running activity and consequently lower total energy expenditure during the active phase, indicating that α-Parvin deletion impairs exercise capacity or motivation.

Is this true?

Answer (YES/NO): NO